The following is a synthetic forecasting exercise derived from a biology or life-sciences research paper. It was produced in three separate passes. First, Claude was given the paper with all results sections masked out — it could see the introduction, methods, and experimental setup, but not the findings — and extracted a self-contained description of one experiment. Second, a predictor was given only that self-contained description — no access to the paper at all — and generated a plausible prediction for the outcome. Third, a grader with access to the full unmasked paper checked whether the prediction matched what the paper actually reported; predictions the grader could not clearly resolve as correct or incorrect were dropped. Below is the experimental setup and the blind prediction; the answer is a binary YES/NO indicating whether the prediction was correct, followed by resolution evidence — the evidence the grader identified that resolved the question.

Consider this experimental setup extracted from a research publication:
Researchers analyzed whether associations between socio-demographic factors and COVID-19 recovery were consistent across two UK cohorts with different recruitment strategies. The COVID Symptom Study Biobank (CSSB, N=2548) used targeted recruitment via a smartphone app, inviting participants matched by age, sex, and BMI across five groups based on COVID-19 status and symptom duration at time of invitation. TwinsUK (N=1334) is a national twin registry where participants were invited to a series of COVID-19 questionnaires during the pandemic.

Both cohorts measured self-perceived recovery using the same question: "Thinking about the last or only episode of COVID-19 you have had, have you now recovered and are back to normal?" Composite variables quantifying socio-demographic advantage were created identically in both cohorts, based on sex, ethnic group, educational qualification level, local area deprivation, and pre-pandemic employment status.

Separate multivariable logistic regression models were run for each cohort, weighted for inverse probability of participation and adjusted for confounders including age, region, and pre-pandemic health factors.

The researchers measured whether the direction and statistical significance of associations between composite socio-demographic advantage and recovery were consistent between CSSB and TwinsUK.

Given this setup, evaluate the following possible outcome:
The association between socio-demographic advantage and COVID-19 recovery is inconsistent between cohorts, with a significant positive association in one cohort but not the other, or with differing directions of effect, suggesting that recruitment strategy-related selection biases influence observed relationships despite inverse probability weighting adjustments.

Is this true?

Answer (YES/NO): NO